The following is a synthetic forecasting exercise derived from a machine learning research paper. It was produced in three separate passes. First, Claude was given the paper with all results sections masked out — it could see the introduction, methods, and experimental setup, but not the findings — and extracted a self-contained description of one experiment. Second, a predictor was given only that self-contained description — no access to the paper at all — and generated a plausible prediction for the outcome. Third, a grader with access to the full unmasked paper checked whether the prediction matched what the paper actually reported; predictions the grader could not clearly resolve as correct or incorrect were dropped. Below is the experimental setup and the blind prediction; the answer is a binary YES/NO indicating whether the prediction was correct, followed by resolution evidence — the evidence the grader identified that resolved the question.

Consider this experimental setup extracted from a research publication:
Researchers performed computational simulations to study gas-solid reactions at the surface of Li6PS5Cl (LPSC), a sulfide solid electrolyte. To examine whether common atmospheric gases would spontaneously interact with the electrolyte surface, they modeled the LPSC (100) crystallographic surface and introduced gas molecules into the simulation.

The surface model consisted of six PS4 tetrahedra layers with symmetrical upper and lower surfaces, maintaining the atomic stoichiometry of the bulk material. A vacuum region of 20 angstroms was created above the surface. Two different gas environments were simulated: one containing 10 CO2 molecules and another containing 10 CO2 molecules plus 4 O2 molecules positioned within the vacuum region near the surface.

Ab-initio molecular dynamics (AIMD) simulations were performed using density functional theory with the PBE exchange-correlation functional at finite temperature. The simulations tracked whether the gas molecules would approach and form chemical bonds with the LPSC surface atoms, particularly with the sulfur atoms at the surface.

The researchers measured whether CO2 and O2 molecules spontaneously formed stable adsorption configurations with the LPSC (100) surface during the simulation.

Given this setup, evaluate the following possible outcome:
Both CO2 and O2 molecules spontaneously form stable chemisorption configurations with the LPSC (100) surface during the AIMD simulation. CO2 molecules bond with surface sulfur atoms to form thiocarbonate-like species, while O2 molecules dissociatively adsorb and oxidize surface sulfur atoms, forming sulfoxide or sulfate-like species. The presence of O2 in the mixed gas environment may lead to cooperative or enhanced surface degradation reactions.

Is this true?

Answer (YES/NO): NO